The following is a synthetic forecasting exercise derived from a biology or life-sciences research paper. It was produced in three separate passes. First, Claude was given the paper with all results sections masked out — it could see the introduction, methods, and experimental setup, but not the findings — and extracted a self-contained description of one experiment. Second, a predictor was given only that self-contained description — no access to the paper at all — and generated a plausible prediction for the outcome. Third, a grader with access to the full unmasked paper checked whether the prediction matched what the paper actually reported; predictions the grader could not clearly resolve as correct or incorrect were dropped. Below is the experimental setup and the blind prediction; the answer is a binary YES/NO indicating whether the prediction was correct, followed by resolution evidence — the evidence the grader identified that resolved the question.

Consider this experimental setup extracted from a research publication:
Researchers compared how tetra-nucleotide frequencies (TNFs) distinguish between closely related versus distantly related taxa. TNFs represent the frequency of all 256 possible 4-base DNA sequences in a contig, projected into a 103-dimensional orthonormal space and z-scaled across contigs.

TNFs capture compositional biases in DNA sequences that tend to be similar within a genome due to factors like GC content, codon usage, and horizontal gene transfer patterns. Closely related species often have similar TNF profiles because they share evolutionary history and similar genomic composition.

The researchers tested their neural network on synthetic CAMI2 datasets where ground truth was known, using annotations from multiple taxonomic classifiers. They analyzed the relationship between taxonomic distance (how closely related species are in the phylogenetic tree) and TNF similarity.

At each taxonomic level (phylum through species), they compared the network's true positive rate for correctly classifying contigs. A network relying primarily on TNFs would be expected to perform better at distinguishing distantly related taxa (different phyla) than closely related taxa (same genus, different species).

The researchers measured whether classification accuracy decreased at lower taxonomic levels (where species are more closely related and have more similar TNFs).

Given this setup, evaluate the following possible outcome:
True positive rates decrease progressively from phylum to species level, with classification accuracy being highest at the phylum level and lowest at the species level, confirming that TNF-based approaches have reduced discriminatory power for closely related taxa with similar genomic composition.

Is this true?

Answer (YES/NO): NO